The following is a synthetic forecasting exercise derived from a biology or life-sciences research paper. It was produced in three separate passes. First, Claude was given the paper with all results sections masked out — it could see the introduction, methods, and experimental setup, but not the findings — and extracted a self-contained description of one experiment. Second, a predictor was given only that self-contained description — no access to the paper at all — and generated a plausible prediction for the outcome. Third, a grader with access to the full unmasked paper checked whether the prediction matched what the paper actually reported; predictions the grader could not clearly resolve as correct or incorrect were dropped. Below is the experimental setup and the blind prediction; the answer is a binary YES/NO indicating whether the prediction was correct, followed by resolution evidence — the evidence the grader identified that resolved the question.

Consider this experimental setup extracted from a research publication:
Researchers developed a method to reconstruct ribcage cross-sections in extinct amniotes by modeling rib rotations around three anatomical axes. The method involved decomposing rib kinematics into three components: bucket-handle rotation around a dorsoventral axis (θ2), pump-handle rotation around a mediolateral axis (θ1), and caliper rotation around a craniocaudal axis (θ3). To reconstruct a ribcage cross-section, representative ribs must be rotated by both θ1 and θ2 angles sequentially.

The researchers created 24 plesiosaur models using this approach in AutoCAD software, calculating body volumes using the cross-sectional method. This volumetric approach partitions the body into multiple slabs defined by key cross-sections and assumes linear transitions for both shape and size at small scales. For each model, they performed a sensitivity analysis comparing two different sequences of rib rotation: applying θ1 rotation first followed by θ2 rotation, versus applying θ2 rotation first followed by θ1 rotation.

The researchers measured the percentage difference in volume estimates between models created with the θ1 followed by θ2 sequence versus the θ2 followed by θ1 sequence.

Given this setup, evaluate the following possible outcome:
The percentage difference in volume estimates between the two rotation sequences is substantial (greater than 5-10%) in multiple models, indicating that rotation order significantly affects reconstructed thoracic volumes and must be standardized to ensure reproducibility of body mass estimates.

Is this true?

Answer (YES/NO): NO